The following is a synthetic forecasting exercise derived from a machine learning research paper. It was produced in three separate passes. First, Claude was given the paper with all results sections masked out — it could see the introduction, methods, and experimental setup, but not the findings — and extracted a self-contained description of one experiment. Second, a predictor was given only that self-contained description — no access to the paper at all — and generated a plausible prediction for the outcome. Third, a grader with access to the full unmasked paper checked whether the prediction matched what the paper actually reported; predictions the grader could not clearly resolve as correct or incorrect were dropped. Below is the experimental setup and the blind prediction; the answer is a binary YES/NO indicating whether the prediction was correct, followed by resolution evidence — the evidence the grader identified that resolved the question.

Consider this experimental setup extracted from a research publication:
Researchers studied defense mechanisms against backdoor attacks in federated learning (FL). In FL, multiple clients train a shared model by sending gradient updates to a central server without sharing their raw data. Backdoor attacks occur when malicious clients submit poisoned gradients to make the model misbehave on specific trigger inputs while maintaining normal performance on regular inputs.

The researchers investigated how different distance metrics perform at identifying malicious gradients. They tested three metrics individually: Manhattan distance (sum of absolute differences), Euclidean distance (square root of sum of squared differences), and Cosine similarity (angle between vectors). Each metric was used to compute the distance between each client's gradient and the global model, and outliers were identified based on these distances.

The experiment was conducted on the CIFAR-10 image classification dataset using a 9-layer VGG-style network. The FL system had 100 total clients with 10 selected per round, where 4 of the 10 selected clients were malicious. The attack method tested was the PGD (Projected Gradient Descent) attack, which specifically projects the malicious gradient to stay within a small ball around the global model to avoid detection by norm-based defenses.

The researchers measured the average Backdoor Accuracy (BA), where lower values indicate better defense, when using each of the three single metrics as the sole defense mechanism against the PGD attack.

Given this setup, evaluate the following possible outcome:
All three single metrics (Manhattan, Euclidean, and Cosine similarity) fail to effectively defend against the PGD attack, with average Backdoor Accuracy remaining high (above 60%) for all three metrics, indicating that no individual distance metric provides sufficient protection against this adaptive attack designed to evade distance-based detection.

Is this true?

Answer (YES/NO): NO